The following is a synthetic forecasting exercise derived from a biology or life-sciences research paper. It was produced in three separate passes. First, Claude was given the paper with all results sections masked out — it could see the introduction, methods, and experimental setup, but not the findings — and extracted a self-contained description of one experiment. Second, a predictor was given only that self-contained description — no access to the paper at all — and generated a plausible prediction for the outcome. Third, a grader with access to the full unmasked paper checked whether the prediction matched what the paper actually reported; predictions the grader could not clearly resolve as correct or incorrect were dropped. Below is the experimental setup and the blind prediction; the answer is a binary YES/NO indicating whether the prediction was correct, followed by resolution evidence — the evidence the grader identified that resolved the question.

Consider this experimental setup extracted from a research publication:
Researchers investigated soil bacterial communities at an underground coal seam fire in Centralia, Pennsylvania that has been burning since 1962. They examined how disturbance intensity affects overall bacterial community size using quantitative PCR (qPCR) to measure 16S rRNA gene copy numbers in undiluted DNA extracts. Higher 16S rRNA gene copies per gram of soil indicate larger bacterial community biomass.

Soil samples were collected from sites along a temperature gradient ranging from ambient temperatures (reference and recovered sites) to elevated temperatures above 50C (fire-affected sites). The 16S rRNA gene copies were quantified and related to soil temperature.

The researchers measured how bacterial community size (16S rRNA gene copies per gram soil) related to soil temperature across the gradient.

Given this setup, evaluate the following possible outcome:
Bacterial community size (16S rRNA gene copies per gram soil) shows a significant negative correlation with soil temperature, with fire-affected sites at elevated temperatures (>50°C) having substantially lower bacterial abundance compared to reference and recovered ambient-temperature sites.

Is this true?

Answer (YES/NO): NO